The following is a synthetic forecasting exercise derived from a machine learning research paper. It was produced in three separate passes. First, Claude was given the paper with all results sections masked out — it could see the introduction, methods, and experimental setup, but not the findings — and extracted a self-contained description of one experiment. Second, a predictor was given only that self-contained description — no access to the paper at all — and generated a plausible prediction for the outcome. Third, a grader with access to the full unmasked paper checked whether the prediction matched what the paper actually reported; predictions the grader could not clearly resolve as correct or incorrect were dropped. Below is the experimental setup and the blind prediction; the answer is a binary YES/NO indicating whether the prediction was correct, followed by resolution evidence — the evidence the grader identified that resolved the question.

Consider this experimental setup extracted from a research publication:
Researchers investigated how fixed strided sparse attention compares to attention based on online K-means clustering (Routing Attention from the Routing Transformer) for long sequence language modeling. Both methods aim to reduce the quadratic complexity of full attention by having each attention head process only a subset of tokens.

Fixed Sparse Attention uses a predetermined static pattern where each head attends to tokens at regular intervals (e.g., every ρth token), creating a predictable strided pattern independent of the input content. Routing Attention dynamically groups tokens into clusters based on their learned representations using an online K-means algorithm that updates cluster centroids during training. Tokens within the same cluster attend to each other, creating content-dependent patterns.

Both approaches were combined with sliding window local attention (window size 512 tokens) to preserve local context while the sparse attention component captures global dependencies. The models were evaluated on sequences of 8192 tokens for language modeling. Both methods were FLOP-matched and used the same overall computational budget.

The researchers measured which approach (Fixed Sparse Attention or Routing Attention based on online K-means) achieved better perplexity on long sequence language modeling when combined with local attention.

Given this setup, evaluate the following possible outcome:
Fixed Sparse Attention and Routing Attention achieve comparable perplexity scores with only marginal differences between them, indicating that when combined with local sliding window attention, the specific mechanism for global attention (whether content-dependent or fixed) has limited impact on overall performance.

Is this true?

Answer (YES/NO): YES